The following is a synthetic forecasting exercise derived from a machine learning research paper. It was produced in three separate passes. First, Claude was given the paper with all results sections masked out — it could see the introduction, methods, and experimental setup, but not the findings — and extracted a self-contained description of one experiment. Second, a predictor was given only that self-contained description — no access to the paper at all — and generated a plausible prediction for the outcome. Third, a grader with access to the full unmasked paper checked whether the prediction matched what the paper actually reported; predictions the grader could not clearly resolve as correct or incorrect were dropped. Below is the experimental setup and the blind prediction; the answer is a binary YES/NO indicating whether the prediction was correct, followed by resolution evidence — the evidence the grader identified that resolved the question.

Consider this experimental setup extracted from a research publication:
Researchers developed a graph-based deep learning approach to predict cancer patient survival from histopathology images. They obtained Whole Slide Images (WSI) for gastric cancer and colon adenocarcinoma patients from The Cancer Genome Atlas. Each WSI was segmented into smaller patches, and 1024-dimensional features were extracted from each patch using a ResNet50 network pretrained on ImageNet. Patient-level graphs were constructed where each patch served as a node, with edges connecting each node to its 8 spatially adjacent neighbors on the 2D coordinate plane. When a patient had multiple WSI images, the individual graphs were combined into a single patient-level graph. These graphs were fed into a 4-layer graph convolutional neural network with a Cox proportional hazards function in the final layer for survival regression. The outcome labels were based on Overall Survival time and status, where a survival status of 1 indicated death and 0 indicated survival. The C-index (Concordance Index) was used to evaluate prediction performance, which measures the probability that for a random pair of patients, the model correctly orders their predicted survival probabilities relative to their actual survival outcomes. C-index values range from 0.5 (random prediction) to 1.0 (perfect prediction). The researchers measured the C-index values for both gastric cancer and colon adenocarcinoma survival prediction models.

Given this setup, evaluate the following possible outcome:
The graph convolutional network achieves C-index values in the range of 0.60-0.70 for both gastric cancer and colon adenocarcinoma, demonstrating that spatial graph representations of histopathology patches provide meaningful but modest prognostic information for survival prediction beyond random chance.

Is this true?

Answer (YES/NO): NO